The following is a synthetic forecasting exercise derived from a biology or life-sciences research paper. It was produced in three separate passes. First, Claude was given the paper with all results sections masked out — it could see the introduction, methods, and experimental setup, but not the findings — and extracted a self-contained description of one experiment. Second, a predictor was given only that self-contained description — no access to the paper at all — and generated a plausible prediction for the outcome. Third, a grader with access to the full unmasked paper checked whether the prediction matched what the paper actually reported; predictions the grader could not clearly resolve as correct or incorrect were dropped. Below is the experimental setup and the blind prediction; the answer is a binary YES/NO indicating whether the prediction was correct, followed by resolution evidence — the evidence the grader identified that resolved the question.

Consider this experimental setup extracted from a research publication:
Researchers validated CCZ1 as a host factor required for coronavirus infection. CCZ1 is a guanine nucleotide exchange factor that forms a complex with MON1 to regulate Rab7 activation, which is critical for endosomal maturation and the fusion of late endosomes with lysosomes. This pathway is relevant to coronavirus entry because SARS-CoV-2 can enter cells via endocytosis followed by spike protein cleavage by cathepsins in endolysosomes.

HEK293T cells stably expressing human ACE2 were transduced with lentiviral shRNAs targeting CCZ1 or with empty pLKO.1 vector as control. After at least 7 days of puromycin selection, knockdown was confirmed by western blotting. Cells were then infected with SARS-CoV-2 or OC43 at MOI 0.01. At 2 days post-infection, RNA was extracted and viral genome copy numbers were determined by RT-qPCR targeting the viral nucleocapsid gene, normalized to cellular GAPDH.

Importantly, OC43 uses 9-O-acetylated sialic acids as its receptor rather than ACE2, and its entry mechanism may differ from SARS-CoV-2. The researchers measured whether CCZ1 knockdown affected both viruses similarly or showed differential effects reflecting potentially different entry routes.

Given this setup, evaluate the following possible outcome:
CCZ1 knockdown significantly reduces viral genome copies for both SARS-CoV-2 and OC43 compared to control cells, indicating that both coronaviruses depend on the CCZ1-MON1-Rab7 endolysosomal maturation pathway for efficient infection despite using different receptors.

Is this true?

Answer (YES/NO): YES